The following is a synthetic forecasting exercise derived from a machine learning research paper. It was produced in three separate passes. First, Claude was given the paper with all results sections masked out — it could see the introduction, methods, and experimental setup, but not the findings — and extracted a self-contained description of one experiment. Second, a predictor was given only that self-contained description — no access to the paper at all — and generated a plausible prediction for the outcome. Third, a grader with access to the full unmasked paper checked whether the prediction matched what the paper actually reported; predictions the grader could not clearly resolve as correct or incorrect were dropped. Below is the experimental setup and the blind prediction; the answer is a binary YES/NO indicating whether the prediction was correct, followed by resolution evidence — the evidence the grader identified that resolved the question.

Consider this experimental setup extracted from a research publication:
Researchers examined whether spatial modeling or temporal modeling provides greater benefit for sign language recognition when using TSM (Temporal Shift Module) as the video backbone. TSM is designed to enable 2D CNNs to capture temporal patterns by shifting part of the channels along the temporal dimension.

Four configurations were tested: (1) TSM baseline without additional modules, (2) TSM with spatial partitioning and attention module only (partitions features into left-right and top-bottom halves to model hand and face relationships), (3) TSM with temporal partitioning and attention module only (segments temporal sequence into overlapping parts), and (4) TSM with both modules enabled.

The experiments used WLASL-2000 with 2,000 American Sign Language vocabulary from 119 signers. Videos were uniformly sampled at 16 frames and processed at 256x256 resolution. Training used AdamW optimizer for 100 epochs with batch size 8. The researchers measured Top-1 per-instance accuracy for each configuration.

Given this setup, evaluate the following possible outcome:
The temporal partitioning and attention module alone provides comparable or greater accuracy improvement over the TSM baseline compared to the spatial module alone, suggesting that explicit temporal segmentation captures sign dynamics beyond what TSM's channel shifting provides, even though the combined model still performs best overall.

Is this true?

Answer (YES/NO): NO